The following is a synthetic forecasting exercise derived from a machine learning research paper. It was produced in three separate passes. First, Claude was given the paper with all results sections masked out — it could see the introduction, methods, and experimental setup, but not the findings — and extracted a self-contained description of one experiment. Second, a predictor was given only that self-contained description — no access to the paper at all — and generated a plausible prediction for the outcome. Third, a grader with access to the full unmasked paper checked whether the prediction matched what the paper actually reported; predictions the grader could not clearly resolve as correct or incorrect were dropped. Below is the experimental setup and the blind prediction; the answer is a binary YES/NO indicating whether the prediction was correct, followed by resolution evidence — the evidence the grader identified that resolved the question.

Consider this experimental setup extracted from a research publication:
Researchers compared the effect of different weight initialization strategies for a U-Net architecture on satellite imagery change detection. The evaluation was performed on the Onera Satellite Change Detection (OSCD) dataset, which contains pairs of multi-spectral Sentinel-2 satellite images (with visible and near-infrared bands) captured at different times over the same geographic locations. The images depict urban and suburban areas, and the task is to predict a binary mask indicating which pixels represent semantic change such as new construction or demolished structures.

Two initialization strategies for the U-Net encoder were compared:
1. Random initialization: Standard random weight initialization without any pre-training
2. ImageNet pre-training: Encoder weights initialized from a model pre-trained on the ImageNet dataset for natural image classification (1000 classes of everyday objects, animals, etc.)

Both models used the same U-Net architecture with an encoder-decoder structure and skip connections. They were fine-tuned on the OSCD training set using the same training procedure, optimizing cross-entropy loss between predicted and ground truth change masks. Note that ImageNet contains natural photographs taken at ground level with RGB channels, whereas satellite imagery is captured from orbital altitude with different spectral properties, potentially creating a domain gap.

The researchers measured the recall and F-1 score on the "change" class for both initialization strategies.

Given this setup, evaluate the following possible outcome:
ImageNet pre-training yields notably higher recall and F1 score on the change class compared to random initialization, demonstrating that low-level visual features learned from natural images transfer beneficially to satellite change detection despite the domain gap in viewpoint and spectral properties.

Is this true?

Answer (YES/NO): YES